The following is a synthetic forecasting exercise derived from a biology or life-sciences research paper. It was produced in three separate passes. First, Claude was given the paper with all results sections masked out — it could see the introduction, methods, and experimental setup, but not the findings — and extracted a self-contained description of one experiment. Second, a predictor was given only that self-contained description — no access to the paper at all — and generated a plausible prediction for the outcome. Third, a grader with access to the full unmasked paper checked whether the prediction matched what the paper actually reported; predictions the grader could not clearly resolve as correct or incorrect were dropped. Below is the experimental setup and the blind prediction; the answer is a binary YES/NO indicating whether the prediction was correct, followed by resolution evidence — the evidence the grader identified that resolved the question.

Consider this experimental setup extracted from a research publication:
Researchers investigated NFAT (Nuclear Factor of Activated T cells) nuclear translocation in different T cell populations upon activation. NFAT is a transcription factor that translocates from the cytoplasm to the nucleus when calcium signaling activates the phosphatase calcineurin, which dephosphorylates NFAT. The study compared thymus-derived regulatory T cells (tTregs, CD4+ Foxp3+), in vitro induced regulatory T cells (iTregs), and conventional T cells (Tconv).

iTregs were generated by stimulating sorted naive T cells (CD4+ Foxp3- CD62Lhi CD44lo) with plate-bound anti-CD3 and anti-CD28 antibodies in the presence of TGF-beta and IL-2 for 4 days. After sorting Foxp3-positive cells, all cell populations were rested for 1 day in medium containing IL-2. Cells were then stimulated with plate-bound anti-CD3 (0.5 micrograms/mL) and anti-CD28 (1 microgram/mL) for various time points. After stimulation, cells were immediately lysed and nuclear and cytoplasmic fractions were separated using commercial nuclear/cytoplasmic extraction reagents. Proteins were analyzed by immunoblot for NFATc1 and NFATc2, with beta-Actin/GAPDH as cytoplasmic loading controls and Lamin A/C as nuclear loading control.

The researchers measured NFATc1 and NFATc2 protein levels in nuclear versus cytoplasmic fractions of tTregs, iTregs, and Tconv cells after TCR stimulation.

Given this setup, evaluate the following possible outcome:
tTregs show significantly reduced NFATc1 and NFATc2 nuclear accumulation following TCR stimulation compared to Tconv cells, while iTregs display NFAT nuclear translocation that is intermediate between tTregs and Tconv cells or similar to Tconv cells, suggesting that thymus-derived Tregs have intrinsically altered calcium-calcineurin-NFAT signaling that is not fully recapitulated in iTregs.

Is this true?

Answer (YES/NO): YES